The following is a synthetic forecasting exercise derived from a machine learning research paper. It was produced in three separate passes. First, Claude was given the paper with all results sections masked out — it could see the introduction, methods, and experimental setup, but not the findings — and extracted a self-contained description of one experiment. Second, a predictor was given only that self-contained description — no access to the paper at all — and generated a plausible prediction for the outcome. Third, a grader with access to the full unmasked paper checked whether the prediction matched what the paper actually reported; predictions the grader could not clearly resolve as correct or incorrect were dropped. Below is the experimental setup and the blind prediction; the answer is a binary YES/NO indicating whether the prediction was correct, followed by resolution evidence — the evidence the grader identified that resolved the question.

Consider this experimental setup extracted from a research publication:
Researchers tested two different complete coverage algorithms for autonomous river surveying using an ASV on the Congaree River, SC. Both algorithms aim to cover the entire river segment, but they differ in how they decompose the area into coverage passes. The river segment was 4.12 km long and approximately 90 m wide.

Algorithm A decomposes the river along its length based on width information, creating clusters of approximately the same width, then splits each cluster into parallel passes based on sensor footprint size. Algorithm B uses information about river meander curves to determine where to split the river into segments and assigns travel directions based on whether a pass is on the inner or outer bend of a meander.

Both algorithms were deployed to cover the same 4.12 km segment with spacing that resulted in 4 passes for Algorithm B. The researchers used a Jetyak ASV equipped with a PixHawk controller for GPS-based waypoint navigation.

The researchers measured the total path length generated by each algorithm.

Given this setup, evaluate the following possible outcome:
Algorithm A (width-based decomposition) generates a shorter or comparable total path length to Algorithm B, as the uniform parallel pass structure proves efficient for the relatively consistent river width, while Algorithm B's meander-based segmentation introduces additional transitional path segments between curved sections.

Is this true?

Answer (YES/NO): YES